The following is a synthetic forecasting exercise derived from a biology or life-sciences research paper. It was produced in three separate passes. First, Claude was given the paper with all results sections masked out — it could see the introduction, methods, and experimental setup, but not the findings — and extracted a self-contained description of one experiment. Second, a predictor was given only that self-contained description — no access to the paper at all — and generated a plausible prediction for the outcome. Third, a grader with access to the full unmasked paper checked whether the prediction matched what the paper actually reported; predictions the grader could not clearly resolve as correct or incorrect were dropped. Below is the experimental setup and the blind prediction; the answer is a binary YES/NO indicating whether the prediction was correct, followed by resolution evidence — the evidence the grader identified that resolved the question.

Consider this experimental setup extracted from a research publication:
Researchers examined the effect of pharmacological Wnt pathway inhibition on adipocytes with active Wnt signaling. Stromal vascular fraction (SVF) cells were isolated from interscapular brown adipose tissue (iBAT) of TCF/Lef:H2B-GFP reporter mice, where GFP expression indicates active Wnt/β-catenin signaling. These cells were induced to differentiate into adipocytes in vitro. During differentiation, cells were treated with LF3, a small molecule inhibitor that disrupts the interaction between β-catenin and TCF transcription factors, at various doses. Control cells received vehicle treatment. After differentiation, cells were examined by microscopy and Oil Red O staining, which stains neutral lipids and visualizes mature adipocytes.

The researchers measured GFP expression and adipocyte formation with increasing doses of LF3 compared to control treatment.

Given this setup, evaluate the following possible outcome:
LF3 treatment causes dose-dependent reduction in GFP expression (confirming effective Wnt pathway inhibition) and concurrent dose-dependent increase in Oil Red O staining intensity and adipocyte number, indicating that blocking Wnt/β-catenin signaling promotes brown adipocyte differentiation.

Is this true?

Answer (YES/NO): NO